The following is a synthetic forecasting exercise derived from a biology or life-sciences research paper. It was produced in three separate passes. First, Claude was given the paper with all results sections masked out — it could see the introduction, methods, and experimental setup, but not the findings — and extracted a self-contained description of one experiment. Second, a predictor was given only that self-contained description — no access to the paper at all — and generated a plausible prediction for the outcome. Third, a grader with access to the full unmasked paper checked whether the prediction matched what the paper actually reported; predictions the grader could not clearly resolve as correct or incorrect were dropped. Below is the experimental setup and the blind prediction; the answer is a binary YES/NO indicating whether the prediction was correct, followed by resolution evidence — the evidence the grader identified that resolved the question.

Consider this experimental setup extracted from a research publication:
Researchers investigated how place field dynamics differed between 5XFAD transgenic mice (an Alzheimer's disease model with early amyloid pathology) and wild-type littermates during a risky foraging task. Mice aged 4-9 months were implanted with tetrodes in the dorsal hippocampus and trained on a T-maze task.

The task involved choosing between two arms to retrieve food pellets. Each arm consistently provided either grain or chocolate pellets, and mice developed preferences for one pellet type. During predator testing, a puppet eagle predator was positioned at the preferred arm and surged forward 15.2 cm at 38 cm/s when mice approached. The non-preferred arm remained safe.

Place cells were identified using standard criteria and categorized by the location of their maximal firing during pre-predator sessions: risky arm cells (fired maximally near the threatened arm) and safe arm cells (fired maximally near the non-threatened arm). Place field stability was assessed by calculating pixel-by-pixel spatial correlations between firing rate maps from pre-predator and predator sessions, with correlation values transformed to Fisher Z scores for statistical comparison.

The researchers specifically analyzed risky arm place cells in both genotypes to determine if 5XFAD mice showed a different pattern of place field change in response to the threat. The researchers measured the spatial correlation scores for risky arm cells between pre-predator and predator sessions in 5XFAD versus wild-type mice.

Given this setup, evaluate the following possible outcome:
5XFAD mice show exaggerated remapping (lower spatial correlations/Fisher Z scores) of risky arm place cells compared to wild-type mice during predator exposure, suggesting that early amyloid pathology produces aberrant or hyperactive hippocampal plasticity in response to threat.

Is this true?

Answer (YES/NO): NO